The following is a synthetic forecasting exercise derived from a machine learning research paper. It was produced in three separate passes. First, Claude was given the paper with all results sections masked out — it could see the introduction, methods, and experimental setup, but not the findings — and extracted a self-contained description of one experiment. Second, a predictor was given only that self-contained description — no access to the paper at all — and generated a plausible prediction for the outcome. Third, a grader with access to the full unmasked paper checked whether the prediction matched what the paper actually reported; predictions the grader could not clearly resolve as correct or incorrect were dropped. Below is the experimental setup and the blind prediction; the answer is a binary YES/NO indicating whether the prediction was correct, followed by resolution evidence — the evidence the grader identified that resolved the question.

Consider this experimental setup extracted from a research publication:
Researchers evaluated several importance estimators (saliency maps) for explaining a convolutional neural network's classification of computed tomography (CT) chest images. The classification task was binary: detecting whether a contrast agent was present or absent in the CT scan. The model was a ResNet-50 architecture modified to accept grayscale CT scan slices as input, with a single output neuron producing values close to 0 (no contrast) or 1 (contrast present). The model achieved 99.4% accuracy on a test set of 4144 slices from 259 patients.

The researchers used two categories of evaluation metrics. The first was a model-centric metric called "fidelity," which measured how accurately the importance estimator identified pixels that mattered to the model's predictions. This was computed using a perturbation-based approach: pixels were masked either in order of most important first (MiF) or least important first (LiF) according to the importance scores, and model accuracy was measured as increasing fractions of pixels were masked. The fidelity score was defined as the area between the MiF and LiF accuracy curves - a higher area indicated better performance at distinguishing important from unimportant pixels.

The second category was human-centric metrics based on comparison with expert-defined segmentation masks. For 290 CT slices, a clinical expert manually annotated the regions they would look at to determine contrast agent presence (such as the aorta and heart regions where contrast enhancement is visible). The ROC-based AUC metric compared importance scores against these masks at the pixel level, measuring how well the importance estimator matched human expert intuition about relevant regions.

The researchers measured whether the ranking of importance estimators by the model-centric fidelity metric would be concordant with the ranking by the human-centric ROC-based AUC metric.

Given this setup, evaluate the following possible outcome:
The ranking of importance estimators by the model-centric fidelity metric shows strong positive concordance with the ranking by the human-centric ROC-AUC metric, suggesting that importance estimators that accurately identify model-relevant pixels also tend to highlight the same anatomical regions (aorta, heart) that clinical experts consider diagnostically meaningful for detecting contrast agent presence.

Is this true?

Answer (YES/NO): NO